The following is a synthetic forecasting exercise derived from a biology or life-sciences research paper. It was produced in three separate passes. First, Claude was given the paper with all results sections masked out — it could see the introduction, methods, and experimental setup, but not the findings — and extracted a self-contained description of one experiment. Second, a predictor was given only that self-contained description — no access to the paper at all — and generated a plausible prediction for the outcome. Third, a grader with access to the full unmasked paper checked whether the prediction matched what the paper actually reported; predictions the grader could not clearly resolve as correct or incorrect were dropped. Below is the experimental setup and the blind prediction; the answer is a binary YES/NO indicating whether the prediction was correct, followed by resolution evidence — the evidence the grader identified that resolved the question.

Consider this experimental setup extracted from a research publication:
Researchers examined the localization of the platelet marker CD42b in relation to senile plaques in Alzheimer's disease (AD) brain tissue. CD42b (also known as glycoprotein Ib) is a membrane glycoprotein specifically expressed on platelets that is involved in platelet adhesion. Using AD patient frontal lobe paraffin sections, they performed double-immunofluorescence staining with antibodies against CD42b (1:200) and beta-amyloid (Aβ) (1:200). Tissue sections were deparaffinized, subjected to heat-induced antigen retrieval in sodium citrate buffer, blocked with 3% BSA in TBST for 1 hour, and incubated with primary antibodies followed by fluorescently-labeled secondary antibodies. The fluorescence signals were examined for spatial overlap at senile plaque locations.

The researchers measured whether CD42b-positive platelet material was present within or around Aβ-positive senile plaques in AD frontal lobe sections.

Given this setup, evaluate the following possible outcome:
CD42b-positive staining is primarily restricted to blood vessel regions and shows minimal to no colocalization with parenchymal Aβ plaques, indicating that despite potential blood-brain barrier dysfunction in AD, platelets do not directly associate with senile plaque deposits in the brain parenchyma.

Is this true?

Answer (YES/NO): NO